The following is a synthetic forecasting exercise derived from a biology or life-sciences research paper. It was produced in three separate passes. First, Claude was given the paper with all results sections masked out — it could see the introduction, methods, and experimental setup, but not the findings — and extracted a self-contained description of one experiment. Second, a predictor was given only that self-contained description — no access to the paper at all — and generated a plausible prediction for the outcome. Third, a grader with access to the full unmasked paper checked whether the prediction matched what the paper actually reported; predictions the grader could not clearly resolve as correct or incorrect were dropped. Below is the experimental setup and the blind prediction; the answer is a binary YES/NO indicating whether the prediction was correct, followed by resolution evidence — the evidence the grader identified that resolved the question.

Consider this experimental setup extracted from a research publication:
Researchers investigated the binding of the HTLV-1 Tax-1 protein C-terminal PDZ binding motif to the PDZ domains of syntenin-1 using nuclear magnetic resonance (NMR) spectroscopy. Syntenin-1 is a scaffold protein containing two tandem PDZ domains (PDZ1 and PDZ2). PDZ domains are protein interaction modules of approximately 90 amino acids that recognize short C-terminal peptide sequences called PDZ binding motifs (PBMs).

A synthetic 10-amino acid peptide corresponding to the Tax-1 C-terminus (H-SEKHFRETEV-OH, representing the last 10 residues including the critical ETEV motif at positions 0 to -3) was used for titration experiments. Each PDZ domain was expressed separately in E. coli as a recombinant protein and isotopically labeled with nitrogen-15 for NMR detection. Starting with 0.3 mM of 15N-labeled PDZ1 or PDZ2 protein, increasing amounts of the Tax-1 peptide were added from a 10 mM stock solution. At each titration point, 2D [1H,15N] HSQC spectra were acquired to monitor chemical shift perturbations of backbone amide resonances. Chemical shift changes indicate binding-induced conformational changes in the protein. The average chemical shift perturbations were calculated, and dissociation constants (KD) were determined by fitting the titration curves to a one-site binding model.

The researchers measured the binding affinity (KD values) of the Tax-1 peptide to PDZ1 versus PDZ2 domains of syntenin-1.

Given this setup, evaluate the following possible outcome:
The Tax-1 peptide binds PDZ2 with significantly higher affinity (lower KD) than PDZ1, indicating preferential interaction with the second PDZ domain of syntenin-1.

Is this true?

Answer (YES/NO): NO